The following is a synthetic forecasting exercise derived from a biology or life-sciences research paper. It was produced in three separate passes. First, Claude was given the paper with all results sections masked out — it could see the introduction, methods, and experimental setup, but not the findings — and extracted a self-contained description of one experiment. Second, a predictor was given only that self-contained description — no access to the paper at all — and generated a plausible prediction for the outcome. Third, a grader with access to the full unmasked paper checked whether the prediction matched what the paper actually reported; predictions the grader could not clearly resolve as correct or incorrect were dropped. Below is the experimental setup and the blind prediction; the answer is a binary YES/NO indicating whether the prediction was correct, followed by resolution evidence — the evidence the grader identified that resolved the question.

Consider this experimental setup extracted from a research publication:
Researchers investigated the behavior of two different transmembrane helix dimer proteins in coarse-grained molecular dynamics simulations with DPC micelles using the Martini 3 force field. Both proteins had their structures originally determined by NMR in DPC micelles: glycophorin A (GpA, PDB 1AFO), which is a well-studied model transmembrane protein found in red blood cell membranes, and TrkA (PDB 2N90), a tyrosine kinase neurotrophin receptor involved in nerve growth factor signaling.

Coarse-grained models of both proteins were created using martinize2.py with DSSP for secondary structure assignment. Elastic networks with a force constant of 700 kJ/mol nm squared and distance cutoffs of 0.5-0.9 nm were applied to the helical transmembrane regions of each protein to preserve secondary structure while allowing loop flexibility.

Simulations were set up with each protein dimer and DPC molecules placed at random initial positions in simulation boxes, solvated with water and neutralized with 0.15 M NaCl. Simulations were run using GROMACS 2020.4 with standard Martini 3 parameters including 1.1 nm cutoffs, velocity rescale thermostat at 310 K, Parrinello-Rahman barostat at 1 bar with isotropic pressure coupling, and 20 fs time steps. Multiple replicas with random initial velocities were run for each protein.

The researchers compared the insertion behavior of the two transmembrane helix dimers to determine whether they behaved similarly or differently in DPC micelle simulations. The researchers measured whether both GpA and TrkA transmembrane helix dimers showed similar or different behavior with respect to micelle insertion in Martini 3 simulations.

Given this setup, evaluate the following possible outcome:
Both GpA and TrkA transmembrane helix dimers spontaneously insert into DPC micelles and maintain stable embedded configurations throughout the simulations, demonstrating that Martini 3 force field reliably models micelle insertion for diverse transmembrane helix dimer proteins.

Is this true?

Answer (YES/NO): NO